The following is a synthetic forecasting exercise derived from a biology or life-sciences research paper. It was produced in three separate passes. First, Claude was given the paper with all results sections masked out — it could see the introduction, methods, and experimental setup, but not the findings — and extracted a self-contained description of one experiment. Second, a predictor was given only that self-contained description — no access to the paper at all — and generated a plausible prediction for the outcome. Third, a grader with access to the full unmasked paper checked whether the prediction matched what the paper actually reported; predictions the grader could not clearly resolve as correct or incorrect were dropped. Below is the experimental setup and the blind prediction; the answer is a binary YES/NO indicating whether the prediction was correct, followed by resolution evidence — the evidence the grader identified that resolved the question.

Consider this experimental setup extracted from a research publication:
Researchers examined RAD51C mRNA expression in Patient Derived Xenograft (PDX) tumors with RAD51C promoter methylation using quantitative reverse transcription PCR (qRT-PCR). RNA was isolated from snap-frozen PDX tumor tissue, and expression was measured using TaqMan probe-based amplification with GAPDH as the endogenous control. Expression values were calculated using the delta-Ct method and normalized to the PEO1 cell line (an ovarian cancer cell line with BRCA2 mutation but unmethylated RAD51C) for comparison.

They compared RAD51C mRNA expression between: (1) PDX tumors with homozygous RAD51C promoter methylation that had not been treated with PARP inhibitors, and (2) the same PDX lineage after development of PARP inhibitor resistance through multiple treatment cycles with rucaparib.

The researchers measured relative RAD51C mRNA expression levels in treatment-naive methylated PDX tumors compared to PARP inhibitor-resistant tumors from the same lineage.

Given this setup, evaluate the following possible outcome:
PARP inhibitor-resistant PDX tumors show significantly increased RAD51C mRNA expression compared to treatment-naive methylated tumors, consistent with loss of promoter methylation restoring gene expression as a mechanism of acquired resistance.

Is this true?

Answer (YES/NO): YES